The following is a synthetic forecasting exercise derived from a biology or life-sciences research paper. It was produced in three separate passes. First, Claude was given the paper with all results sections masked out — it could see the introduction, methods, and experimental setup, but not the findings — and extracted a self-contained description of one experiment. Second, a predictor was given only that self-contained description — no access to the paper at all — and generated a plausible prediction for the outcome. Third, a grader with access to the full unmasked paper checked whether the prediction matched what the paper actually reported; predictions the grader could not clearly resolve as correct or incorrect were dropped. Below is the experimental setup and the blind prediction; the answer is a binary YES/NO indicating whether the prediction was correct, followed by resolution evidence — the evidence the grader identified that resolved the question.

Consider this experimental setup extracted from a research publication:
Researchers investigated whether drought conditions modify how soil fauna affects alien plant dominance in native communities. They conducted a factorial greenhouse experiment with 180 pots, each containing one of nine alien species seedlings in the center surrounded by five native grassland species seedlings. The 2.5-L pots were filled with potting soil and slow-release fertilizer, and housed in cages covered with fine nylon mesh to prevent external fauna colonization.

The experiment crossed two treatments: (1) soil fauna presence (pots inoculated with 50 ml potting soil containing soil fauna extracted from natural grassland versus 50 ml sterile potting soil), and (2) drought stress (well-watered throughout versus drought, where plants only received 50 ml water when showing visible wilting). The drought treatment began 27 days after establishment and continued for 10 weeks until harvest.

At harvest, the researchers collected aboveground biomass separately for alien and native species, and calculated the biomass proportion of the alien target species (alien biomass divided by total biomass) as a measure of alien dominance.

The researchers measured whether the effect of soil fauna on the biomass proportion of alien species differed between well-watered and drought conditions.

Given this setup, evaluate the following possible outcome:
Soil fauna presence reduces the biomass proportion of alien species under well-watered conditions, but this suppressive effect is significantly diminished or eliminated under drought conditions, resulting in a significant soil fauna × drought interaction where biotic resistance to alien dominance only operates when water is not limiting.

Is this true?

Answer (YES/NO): NO